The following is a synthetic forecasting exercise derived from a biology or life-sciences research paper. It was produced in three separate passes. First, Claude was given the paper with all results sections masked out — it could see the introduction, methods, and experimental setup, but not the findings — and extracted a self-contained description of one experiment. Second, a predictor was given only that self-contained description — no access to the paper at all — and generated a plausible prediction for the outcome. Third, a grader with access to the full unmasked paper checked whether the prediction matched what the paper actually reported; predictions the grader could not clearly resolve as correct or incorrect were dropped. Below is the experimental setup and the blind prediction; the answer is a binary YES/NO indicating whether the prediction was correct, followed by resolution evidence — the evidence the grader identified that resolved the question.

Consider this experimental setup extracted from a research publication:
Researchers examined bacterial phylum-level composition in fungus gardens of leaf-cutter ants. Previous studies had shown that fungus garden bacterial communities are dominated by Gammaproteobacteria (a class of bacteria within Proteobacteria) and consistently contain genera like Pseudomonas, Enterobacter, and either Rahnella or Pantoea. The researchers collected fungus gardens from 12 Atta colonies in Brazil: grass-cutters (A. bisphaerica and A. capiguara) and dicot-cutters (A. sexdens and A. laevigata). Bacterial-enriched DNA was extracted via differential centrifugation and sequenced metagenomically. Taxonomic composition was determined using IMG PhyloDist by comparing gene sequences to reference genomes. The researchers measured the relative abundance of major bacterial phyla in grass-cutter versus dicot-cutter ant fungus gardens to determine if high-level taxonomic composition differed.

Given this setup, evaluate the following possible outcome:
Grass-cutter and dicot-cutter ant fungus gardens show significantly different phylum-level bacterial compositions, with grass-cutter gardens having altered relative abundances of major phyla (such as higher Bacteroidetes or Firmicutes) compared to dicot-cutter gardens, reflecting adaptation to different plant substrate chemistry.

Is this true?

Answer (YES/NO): NO